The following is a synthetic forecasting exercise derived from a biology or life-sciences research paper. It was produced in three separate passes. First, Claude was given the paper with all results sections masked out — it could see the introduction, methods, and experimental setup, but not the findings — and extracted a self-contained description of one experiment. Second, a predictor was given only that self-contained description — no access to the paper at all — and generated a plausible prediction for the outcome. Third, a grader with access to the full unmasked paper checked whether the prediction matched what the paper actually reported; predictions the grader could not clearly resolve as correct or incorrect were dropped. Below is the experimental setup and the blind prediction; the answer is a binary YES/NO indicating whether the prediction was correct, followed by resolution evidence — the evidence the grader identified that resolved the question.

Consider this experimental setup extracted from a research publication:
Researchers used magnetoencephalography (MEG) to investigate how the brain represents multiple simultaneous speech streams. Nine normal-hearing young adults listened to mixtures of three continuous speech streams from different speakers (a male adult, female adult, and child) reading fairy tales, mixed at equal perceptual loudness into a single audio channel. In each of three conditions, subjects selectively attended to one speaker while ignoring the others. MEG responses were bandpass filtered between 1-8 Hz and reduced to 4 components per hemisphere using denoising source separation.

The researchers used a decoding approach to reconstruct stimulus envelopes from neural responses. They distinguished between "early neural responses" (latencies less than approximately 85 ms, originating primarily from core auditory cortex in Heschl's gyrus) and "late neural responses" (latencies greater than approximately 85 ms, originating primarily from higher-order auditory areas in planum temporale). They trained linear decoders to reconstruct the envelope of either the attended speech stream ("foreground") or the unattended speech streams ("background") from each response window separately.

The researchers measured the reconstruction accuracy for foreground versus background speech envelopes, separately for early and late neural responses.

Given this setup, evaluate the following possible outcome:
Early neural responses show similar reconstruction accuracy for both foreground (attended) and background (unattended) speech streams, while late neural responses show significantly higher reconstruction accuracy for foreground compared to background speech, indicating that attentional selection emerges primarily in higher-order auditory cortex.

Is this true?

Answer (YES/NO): YES